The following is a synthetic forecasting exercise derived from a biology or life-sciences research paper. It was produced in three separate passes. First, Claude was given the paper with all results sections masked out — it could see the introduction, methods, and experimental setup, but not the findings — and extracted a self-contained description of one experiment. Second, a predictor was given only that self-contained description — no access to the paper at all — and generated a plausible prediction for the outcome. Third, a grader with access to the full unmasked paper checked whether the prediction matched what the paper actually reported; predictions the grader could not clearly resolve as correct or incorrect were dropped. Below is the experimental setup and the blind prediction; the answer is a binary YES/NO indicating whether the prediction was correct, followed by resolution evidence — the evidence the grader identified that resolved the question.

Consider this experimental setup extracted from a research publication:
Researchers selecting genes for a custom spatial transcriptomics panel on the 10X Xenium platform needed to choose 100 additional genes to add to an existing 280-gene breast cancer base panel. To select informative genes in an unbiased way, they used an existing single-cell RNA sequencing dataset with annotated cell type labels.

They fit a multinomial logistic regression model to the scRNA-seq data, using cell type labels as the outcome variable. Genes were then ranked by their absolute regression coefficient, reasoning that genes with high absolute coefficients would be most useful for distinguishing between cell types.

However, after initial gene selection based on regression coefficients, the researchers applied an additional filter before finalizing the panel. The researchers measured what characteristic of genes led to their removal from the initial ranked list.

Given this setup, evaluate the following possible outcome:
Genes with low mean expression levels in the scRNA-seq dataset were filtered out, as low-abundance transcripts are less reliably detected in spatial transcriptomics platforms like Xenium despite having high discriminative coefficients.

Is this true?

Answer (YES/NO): NO